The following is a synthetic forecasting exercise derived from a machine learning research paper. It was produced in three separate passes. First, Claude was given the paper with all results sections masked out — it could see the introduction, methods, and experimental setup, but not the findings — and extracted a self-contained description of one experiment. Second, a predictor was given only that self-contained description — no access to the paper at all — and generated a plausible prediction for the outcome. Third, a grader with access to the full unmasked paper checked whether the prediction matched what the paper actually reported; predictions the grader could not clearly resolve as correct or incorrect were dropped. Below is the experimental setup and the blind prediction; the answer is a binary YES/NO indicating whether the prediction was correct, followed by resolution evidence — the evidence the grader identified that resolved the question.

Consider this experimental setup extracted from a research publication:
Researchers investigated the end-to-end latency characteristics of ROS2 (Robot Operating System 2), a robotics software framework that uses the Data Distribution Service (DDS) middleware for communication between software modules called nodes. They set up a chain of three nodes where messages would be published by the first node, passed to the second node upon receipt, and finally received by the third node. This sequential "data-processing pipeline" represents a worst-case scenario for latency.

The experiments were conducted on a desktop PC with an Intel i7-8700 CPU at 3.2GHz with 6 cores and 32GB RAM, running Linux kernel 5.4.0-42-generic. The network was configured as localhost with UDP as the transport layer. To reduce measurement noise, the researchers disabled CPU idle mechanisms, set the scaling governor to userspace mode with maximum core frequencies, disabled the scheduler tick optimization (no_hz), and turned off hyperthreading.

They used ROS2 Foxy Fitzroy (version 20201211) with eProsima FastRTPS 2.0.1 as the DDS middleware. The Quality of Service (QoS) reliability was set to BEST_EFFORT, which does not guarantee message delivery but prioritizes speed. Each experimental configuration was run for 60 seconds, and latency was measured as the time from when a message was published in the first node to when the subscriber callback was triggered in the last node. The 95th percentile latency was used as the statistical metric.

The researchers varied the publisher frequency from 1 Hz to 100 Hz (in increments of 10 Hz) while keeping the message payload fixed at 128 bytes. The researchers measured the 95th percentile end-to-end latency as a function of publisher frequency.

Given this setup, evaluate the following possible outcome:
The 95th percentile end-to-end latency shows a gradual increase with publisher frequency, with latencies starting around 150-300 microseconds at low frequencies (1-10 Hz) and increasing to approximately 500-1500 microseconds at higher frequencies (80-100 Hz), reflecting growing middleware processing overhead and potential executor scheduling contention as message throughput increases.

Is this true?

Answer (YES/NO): NO